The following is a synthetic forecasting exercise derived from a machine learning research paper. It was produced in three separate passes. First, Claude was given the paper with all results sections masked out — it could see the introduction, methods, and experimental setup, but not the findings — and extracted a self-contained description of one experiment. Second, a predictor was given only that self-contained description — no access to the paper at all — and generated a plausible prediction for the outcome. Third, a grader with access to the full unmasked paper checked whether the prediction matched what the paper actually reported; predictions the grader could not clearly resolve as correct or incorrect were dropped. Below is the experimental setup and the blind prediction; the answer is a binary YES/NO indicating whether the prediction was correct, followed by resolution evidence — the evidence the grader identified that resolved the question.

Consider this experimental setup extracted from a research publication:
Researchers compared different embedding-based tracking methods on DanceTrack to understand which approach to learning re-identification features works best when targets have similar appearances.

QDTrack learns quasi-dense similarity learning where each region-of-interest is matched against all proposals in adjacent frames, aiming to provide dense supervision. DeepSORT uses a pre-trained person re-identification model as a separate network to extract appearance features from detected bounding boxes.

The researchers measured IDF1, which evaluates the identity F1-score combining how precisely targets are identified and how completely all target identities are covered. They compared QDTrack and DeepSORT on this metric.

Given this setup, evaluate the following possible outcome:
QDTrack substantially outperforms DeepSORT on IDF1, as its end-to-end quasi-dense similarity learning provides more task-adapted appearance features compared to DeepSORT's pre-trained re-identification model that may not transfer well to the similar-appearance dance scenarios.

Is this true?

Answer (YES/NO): NO